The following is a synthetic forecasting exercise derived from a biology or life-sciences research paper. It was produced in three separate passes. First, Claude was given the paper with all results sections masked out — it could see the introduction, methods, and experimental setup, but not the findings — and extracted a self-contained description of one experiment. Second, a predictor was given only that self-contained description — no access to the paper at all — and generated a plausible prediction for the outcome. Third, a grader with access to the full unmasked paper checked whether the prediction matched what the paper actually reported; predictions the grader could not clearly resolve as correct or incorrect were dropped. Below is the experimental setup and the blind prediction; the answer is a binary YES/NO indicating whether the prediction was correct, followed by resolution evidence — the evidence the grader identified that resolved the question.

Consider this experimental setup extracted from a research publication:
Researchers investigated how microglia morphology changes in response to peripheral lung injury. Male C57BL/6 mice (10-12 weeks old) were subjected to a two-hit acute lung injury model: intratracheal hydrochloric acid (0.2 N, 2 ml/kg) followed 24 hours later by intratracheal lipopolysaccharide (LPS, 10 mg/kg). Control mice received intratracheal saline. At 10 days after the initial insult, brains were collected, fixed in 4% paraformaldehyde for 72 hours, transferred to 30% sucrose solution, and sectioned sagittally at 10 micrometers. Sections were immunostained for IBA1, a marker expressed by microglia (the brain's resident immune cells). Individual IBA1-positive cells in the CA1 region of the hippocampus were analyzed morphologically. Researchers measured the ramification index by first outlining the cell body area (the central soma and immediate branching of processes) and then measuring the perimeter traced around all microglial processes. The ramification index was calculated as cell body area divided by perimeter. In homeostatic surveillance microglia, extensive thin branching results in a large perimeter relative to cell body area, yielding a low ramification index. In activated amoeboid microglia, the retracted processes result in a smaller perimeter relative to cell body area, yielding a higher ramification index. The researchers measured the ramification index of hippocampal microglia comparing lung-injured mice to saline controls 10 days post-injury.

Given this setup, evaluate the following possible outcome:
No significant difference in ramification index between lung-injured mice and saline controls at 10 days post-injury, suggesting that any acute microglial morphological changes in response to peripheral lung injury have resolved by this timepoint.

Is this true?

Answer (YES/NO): NO